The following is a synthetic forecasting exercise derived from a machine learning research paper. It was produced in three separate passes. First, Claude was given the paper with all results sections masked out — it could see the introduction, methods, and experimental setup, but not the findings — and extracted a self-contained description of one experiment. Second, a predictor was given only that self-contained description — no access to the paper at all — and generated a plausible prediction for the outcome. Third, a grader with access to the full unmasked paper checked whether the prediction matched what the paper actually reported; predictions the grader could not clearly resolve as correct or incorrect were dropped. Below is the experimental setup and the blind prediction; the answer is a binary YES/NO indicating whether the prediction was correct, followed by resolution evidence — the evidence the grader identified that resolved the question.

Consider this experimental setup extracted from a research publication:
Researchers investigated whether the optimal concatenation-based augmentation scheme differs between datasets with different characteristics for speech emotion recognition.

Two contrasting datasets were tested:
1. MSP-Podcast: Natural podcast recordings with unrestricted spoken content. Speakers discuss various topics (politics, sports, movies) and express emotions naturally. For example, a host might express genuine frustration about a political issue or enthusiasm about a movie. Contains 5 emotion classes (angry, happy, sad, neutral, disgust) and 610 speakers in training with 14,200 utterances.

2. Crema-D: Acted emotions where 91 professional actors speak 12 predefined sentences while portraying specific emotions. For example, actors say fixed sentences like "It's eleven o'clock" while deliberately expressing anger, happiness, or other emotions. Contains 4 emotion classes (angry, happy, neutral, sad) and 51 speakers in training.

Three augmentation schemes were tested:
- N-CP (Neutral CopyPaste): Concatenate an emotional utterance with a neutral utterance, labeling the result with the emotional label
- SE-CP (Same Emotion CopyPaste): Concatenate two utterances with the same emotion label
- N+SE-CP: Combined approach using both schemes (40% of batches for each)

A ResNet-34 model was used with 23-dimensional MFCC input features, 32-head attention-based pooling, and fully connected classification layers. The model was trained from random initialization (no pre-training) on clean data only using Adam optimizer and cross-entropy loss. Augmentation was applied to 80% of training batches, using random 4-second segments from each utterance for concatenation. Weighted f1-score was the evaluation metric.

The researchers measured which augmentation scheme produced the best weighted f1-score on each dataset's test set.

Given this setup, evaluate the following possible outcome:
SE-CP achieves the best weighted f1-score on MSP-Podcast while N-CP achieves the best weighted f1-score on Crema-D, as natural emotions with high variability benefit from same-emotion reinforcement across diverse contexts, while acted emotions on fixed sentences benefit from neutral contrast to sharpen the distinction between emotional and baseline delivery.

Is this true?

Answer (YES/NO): NO